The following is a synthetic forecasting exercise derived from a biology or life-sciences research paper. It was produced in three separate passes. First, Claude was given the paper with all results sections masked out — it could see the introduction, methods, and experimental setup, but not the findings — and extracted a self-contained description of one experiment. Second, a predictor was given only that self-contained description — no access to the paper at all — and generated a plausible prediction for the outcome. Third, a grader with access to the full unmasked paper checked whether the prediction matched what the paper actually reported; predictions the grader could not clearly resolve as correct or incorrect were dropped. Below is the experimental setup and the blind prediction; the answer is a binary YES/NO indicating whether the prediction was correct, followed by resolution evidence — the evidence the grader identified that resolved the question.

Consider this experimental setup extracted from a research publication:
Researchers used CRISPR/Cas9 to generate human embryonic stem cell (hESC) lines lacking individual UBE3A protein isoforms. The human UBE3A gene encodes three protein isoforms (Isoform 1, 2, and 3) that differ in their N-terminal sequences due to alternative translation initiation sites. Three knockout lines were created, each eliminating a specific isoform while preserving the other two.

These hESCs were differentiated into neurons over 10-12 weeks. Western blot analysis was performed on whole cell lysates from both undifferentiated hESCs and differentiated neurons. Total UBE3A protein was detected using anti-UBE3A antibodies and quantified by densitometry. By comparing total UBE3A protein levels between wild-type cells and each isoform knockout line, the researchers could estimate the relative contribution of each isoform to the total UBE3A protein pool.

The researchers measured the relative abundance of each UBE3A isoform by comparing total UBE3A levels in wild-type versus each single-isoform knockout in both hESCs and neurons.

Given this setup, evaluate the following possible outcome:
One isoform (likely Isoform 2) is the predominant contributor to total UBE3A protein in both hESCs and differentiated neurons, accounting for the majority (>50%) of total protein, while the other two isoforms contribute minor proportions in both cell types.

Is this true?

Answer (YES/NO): NO